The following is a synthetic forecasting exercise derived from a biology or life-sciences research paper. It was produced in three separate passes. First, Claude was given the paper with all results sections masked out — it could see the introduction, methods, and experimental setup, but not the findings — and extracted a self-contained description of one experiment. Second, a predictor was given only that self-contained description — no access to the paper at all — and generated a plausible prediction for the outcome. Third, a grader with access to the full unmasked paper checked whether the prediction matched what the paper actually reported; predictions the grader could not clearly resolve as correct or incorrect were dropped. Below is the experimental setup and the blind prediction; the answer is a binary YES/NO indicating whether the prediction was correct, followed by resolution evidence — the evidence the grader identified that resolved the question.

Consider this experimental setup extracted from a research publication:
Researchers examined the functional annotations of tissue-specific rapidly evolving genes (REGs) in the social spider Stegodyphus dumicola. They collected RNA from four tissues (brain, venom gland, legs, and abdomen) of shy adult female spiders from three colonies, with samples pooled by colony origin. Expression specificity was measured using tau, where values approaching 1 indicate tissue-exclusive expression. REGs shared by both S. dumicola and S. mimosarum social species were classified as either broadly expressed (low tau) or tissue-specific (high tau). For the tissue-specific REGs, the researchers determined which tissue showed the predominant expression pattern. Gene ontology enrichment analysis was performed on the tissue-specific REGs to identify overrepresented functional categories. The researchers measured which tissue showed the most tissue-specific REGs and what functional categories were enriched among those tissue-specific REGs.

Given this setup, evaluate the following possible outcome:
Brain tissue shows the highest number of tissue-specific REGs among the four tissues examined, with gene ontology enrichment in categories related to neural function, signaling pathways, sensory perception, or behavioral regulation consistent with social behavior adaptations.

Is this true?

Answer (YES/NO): YES